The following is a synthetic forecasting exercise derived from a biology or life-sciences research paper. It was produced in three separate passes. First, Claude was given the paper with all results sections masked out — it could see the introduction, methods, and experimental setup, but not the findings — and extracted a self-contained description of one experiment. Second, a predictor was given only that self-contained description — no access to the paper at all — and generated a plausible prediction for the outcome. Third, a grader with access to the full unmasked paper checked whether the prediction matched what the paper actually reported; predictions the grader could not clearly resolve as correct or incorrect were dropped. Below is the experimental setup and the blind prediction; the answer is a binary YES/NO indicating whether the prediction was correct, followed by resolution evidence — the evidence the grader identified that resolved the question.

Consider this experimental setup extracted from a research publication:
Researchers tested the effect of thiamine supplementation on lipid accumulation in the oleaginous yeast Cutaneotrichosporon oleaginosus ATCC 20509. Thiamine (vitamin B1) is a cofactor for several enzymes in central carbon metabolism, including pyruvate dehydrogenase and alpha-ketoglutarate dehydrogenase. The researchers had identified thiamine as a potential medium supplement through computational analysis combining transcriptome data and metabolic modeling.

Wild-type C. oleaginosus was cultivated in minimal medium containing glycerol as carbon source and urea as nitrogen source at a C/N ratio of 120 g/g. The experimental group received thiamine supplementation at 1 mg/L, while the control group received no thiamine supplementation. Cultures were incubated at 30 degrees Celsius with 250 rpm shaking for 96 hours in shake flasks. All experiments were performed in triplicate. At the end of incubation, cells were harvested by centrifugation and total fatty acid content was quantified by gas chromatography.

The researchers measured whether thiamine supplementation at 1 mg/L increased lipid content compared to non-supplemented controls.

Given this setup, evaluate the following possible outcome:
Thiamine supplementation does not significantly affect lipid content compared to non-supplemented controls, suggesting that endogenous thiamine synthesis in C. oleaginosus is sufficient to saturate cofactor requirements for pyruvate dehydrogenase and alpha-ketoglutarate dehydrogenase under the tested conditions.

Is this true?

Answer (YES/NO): YES